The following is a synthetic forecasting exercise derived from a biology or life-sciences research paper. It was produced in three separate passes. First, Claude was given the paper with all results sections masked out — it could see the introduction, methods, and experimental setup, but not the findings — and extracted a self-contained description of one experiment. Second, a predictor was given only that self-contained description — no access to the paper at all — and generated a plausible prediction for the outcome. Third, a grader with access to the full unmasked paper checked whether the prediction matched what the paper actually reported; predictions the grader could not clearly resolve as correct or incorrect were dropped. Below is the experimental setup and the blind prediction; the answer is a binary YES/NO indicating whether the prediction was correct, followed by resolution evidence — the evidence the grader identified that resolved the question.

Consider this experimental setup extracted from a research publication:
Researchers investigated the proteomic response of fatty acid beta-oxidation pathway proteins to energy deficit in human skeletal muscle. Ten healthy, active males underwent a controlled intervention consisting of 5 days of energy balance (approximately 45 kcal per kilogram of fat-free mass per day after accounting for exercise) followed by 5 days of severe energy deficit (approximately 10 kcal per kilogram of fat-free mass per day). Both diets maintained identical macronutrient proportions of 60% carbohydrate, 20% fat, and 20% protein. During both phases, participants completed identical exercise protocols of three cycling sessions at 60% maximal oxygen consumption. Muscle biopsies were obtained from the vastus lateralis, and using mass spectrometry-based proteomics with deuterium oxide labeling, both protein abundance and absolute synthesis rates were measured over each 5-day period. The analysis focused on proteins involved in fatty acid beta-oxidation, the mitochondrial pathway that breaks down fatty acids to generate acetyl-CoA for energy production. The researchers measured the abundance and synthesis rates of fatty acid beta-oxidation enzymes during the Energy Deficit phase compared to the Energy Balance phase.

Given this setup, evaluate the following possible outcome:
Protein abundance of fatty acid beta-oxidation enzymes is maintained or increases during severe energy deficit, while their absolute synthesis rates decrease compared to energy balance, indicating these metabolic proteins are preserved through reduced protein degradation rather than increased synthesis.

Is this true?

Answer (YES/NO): NO